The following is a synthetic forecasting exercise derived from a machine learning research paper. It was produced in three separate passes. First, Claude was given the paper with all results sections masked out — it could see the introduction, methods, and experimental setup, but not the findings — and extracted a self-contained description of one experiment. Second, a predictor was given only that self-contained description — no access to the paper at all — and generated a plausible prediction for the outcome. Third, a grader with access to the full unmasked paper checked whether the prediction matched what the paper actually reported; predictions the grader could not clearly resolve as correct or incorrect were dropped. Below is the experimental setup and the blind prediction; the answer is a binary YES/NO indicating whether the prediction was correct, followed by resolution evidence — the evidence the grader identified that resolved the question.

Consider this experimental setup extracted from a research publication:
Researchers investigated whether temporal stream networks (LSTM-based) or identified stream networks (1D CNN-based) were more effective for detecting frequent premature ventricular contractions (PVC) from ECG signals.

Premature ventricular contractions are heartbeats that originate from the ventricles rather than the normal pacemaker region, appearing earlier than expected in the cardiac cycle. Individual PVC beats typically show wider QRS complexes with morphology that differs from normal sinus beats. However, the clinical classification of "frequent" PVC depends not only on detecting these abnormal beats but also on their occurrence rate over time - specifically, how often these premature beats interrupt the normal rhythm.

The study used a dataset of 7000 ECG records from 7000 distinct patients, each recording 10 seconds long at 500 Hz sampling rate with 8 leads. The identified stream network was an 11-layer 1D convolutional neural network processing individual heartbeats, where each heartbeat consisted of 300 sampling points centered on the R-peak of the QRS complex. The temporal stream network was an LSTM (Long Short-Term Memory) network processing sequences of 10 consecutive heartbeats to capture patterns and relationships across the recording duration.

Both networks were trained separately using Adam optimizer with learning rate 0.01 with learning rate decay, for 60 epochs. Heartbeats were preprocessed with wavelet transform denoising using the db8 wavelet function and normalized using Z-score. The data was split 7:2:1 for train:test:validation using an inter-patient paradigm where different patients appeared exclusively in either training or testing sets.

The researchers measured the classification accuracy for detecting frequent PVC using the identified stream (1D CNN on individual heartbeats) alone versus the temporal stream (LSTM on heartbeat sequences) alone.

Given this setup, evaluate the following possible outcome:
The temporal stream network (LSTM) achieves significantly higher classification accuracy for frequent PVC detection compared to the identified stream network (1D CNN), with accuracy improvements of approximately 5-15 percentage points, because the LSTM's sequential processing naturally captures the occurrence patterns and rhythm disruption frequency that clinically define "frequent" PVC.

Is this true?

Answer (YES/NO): NO